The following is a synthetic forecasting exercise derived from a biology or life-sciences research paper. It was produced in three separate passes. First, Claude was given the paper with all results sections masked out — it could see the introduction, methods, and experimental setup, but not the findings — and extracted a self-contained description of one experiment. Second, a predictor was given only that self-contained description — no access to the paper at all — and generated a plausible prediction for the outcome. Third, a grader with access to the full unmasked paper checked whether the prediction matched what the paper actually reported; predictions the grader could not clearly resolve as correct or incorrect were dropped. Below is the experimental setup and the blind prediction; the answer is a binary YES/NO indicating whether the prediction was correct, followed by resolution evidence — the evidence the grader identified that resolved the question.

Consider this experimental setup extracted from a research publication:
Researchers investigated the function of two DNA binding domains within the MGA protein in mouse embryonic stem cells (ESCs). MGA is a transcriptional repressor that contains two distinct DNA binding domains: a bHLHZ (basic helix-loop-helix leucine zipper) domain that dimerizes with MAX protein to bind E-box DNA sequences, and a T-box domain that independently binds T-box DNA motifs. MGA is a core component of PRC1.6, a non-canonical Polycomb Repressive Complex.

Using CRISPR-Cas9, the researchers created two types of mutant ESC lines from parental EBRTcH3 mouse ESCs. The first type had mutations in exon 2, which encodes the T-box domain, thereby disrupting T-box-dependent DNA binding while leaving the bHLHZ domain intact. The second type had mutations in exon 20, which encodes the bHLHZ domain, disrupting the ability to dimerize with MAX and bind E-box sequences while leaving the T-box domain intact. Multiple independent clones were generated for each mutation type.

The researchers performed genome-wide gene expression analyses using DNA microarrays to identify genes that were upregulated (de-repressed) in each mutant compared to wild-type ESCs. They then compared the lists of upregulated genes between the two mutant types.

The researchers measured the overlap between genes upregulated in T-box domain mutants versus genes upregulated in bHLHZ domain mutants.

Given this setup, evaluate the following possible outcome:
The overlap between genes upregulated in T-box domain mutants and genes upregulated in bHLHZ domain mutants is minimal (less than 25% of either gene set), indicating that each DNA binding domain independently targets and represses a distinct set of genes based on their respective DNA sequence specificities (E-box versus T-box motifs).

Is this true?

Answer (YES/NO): YES